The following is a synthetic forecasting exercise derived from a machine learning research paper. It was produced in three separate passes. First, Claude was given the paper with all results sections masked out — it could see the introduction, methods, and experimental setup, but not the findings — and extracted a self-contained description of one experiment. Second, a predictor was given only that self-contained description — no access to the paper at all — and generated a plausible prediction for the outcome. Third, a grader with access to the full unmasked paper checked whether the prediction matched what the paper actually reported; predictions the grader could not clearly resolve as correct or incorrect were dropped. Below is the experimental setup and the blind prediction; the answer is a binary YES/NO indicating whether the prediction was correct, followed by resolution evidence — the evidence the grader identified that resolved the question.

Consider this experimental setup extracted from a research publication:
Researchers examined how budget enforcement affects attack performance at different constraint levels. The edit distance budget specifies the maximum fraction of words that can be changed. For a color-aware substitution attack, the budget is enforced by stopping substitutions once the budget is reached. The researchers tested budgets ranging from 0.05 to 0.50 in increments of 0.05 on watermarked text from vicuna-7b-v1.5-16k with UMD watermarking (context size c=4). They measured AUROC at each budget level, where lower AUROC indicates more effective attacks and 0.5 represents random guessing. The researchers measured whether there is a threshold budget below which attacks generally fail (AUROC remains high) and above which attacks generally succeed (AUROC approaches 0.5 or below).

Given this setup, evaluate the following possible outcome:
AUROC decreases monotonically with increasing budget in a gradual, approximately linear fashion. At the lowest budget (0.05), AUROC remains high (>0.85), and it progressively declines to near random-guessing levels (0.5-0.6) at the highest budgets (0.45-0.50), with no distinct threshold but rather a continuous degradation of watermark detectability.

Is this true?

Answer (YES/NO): NO